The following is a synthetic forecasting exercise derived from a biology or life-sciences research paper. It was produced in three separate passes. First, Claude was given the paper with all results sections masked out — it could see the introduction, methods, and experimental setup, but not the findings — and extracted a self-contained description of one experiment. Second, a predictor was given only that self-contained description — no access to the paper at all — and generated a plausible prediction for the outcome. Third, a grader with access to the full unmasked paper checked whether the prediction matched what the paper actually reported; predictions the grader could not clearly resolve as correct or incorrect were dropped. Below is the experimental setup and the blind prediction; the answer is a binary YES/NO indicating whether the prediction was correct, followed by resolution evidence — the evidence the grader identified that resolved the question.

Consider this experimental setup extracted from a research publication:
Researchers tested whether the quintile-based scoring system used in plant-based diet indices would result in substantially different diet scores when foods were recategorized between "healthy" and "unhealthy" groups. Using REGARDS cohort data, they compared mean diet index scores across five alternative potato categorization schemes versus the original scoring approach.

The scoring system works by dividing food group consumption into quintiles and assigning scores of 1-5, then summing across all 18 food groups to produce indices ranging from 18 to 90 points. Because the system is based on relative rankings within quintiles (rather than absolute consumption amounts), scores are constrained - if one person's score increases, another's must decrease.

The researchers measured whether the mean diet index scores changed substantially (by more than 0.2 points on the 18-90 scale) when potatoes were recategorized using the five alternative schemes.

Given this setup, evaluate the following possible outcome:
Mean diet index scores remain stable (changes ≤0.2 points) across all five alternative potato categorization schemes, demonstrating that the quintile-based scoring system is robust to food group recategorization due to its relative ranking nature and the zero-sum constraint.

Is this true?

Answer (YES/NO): YES